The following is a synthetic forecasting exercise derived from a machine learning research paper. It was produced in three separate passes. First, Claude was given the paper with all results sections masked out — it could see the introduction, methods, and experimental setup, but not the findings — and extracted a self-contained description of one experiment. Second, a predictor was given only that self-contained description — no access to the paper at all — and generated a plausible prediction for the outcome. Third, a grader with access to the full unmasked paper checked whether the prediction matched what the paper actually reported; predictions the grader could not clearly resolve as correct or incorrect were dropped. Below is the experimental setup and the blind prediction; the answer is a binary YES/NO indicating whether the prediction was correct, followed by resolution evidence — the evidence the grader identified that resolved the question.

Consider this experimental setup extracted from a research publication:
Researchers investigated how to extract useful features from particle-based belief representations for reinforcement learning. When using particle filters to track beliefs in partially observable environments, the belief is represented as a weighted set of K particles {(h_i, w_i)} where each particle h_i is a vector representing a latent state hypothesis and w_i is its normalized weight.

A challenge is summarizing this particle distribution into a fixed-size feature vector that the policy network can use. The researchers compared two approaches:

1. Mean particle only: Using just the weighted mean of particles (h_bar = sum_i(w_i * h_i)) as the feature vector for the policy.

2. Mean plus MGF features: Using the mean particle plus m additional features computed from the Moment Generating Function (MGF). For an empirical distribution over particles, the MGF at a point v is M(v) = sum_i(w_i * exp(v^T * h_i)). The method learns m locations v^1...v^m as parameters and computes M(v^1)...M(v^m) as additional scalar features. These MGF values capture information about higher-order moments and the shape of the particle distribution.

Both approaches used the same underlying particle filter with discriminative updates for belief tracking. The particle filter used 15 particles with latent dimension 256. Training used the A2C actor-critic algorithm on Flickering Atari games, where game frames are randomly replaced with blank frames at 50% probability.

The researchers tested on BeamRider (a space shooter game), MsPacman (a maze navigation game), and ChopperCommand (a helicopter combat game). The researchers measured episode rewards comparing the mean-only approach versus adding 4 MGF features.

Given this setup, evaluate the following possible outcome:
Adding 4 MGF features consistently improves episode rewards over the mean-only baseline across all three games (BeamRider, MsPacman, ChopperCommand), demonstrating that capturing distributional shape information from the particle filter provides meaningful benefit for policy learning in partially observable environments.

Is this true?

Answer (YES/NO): YES